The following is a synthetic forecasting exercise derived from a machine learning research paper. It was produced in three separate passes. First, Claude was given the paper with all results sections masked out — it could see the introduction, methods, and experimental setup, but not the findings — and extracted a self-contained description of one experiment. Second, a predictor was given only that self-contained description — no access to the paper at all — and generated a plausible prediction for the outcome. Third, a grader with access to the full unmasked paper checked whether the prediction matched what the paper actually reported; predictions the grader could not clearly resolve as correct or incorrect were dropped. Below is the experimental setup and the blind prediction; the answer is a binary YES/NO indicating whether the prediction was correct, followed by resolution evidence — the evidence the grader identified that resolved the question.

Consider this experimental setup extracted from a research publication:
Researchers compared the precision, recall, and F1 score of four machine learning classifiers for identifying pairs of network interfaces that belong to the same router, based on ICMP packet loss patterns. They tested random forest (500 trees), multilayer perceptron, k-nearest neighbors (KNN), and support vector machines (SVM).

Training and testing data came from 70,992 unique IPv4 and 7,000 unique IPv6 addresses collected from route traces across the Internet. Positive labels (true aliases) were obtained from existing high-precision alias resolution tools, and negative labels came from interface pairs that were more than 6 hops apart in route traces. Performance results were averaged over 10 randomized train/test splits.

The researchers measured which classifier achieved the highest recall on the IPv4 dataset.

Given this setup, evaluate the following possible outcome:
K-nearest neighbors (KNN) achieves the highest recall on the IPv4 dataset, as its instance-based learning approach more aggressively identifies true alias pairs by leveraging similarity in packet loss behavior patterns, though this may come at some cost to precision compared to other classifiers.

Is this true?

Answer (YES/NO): YES